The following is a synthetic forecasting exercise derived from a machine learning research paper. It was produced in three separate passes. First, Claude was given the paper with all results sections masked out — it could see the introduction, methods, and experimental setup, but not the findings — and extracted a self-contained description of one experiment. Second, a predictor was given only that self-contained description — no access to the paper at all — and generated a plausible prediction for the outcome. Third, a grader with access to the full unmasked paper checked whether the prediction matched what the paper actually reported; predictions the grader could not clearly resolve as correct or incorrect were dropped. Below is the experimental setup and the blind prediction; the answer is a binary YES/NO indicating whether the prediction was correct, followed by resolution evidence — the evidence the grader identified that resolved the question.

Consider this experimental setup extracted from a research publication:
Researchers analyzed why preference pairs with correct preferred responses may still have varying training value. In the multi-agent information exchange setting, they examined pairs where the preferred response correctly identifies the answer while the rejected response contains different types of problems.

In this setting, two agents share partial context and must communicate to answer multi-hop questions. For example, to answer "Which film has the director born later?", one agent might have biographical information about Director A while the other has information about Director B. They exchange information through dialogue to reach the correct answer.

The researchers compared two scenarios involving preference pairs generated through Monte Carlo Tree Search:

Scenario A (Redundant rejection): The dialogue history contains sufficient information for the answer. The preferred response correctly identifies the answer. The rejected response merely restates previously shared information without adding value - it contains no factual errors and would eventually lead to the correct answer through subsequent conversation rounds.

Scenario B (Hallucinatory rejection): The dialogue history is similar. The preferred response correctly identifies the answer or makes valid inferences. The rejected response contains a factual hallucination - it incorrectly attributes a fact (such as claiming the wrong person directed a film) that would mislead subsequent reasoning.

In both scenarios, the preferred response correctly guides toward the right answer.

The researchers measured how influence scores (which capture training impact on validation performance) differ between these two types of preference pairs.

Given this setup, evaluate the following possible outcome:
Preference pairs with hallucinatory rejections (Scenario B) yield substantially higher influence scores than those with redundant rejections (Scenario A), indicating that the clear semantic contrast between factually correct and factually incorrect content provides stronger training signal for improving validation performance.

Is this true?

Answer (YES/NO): YES